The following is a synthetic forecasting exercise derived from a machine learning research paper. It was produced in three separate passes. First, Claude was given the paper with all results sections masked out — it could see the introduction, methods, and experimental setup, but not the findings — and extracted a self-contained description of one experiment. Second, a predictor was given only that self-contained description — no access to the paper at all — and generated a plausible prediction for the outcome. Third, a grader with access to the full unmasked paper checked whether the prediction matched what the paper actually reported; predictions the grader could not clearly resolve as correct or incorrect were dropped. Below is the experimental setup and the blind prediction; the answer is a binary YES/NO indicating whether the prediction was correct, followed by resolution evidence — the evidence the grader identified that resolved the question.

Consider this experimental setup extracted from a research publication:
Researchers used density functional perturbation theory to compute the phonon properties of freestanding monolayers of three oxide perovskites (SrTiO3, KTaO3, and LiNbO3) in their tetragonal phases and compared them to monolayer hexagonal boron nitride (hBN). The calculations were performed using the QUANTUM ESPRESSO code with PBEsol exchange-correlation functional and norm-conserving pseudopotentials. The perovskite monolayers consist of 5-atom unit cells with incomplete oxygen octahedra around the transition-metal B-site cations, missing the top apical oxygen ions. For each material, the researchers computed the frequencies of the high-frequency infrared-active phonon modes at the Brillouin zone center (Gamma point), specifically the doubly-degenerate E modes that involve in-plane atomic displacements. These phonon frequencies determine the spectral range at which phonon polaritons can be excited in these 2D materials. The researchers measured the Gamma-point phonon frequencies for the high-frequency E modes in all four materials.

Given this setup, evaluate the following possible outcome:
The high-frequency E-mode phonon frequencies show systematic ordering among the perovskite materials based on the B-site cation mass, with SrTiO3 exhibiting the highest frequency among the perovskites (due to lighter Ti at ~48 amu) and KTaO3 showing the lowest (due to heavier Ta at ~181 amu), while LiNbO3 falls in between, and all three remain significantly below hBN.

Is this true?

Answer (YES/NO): NO